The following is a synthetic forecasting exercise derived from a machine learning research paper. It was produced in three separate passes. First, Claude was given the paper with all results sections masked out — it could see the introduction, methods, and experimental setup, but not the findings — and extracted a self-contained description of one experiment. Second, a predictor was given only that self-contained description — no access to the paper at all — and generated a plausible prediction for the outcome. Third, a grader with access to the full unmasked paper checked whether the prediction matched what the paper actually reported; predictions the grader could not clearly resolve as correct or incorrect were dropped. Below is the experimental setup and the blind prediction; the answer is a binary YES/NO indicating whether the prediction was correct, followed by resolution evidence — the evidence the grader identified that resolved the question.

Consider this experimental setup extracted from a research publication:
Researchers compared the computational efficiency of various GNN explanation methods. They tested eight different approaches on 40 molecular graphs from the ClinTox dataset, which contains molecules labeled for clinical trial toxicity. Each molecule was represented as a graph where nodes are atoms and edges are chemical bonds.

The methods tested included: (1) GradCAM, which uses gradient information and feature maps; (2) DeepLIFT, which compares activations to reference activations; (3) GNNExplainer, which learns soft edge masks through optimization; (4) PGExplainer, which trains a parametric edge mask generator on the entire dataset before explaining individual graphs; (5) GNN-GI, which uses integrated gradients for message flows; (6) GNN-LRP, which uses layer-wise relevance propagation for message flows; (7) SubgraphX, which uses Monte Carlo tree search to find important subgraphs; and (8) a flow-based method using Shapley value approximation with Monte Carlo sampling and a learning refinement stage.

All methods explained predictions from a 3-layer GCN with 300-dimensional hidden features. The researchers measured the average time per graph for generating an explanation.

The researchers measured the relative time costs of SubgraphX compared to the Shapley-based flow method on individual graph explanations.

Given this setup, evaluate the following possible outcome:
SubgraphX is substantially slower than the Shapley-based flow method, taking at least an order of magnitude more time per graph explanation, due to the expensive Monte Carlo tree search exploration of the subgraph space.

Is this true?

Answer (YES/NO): YES